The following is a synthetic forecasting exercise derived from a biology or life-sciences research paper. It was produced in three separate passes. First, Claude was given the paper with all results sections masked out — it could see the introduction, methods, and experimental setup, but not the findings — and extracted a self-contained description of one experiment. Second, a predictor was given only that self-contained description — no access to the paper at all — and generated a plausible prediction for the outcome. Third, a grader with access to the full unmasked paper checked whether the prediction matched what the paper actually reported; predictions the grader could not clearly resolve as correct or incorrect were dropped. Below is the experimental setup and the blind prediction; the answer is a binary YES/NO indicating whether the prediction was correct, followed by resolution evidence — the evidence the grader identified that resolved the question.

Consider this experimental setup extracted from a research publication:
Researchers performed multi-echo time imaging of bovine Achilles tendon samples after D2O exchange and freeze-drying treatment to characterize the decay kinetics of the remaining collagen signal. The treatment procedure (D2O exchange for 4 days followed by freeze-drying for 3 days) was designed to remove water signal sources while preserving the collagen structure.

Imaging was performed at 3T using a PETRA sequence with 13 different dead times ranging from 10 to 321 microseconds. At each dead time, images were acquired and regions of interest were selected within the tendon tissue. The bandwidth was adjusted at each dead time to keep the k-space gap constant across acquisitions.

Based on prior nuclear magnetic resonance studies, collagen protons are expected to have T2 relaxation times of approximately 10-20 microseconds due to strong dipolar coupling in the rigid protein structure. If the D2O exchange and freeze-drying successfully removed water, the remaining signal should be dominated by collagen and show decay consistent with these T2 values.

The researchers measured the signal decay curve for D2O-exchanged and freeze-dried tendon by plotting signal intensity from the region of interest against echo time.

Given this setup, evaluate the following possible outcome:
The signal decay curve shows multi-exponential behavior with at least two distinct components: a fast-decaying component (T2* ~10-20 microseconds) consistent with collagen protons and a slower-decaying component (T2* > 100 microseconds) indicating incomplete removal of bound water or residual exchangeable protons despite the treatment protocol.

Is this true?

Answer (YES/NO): NO